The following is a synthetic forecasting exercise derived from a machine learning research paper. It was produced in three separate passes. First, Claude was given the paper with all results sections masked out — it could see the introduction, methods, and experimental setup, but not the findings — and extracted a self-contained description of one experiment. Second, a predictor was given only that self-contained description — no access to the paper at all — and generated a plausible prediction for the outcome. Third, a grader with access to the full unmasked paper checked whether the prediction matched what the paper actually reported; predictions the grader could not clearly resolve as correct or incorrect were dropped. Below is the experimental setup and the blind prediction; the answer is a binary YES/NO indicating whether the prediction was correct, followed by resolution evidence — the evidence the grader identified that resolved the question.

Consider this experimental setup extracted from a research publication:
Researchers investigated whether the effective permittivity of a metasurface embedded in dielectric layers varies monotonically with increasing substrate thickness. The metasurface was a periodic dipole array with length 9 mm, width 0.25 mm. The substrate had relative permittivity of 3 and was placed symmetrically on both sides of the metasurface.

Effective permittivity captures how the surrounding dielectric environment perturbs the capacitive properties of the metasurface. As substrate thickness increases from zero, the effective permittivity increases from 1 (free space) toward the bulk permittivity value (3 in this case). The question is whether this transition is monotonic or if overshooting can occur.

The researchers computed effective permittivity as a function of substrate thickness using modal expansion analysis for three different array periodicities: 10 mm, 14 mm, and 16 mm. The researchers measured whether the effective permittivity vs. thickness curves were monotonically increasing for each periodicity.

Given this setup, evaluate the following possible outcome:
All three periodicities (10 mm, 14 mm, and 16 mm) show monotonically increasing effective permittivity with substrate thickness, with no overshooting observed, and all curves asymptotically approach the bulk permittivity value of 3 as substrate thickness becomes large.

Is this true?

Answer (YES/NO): NO